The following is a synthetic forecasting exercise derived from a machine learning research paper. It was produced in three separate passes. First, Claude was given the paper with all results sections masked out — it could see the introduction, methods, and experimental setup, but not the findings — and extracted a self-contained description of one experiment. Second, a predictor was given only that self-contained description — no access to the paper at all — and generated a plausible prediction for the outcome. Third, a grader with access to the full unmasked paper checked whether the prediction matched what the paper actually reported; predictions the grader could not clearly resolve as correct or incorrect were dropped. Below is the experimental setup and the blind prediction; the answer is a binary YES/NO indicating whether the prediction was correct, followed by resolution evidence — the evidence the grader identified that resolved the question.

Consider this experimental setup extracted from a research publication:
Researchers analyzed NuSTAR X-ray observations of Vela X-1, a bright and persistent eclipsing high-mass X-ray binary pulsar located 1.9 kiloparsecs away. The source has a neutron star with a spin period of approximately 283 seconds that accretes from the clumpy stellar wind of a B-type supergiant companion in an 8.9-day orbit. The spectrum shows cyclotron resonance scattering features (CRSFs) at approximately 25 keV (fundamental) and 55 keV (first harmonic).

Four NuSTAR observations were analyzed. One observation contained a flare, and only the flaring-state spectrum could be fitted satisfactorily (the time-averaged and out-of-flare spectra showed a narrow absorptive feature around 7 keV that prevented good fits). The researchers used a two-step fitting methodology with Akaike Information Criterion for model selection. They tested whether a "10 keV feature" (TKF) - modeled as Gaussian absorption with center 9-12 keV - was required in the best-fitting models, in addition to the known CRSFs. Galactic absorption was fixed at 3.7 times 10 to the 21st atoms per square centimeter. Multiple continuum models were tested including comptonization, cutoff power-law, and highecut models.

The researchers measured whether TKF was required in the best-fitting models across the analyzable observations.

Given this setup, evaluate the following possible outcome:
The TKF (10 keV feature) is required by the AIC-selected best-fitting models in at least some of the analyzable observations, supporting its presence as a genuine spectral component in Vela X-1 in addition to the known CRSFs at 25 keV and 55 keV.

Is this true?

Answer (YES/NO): YES